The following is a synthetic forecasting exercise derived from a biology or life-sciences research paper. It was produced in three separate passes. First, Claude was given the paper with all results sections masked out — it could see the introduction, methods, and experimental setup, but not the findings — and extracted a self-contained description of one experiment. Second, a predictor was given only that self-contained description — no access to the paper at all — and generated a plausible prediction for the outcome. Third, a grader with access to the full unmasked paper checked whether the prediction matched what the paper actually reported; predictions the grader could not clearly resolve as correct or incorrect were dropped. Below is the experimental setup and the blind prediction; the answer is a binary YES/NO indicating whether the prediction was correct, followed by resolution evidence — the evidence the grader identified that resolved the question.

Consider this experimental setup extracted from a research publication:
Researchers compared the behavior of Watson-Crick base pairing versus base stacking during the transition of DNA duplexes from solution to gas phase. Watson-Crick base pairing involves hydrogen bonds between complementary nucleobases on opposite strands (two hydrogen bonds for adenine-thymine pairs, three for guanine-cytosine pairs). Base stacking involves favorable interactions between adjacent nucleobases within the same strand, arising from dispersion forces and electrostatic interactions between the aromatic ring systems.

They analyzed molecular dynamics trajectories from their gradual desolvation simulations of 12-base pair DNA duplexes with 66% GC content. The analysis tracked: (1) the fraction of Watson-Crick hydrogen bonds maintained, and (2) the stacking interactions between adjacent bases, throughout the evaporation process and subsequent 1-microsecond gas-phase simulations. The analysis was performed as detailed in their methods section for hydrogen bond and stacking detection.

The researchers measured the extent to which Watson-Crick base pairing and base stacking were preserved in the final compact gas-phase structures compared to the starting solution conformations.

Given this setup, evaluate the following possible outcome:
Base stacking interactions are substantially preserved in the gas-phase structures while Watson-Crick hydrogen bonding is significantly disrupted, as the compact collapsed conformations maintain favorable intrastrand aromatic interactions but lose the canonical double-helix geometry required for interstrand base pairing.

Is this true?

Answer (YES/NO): NO